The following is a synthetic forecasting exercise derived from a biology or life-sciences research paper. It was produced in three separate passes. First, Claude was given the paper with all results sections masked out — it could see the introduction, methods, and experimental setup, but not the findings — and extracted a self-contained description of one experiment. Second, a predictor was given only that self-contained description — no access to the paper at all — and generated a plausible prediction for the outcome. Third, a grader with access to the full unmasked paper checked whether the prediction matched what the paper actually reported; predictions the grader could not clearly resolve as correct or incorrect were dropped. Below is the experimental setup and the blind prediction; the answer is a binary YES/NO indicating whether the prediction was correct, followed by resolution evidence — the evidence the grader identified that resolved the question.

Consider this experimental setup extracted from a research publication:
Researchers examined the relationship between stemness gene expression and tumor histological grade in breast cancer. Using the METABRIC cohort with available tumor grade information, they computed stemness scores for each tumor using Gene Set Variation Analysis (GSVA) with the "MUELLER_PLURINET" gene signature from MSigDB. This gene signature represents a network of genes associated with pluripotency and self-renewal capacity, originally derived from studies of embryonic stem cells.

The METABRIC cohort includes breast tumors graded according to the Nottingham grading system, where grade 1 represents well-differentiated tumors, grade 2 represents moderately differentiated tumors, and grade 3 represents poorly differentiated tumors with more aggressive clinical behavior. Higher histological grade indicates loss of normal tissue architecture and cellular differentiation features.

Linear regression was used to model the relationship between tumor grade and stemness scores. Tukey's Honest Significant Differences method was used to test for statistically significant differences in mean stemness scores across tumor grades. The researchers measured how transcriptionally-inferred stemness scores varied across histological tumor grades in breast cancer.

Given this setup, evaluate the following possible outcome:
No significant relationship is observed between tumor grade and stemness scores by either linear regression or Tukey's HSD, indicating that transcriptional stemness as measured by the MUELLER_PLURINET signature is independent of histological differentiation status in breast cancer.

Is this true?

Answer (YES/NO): NO